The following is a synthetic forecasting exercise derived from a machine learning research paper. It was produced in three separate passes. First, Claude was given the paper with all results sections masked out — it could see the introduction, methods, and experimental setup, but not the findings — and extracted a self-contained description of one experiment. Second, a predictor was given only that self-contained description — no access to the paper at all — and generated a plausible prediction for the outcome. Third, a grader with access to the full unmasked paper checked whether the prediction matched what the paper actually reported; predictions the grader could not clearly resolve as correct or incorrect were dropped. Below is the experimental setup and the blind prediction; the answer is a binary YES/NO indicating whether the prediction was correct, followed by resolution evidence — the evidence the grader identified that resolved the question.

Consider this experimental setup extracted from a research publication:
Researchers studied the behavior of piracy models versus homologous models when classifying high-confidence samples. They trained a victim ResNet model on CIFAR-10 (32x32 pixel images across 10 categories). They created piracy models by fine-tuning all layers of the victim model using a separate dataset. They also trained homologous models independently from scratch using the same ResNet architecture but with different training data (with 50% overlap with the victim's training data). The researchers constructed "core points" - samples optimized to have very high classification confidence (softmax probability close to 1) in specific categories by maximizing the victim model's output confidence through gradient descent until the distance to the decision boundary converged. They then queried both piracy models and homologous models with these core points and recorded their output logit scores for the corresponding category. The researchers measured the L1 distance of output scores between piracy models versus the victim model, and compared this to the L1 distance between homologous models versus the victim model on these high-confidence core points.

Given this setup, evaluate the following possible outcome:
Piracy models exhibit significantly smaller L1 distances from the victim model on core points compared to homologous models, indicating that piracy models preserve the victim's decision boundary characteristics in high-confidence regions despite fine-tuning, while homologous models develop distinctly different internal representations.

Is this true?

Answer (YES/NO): YES